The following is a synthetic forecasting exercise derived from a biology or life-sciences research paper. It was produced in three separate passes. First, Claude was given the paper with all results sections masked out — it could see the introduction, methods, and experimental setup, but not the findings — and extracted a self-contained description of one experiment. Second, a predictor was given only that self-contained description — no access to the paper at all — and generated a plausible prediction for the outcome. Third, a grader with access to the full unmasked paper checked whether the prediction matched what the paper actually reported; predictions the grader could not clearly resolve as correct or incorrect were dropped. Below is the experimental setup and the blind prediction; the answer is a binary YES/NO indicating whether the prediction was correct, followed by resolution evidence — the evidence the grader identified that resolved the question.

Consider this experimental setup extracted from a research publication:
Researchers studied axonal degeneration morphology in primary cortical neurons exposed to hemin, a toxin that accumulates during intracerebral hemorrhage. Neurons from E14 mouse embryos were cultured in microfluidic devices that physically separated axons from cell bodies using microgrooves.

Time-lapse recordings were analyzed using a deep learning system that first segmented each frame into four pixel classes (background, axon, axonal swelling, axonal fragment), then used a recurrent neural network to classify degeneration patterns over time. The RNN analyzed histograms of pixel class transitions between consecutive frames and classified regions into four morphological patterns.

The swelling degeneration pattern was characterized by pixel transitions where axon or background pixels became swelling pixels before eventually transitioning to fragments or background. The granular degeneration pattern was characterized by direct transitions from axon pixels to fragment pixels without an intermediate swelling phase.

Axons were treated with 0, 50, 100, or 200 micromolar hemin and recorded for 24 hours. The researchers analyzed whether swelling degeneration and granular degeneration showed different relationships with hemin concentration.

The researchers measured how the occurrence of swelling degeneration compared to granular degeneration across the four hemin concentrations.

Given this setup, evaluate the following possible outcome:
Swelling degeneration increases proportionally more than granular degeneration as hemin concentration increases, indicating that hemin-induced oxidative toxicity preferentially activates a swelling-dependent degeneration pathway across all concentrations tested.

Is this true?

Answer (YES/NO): NO